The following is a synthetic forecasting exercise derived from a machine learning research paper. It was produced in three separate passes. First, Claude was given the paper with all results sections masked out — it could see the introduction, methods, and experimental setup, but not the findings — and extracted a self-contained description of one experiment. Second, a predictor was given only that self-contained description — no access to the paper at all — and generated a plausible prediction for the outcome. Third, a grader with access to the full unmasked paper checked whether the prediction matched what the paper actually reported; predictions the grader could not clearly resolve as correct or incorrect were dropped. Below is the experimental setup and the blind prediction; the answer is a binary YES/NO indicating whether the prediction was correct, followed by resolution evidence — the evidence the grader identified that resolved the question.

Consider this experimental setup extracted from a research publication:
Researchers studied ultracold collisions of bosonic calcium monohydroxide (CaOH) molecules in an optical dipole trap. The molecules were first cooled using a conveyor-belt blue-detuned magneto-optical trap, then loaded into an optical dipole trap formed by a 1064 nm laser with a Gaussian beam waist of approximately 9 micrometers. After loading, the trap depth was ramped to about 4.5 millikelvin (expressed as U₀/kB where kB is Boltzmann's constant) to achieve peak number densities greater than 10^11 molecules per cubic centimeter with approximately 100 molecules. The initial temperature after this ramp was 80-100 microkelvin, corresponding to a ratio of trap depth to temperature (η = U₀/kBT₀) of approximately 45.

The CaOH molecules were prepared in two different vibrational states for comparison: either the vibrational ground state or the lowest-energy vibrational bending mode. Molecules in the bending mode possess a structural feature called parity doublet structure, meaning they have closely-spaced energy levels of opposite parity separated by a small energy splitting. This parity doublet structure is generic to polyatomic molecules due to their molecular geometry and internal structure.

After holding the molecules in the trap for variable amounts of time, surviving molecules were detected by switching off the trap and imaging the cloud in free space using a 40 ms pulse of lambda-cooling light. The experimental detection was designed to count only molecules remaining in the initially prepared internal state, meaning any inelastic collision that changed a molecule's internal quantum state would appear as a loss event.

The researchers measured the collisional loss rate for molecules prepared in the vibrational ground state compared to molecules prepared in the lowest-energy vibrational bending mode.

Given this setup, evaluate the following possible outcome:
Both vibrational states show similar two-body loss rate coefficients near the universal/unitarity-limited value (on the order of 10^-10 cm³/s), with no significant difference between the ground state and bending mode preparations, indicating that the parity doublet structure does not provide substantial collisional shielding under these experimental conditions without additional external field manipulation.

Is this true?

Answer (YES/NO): NO